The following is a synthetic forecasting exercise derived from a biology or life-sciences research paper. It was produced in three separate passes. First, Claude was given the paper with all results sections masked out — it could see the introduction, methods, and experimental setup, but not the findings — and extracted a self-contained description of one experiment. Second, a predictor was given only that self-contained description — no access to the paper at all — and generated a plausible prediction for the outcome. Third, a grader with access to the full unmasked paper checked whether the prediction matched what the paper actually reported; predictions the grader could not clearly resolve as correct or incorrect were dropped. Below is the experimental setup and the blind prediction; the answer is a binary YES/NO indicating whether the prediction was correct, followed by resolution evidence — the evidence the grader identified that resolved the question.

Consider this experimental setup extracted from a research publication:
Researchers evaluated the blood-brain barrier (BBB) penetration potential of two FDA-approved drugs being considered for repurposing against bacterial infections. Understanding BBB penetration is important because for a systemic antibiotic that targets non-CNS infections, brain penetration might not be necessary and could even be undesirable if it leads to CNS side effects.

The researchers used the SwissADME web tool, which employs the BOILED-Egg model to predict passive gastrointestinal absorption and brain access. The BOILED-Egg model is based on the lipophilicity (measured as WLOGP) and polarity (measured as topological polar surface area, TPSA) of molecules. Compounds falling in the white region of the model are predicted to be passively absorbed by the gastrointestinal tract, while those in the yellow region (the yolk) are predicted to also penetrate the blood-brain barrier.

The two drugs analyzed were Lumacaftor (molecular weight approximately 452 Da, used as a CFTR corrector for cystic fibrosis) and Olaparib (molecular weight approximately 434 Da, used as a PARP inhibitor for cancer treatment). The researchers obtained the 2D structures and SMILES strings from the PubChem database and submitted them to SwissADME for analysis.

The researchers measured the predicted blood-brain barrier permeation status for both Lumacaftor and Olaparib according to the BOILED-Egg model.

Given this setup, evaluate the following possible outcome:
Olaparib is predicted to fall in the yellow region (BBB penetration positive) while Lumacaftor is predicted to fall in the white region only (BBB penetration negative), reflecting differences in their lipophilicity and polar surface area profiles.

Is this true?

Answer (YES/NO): NO